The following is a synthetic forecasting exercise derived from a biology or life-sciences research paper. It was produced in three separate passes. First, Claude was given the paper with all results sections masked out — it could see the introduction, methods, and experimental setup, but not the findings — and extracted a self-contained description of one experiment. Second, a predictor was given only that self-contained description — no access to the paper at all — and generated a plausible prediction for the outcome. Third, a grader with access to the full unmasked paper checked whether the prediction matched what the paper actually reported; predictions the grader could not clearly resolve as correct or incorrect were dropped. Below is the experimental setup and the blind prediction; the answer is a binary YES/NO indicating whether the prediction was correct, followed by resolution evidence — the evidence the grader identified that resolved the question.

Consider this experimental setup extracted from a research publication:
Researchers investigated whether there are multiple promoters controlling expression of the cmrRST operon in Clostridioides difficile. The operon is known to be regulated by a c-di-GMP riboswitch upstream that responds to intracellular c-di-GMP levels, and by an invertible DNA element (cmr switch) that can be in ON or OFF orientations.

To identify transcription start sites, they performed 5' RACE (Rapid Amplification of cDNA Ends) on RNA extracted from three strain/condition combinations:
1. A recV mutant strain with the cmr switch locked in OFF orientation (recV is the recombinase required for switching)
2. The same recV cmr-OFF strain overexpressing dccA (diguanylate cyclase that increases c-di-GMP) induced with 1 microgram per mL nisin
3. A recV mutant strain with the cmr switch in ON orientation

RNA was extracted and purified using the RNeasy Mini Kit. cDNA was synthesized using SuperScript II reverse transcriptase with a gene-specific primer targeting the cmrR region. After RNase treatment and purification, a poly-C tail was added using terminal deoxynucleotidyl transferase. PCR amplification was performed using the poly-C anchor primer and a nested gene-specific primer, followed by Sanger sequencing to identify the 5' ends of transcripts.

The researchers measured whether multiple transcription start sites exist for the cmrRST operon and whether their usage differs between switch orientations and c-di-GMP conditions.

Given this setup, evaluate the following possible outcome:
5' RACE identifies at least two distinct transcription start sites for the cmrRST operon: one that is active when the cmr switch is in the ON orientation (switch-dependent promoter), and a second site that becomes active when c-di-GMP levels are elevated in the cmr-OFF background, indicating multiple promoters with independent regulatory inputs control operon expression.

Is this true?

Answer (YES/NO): NO